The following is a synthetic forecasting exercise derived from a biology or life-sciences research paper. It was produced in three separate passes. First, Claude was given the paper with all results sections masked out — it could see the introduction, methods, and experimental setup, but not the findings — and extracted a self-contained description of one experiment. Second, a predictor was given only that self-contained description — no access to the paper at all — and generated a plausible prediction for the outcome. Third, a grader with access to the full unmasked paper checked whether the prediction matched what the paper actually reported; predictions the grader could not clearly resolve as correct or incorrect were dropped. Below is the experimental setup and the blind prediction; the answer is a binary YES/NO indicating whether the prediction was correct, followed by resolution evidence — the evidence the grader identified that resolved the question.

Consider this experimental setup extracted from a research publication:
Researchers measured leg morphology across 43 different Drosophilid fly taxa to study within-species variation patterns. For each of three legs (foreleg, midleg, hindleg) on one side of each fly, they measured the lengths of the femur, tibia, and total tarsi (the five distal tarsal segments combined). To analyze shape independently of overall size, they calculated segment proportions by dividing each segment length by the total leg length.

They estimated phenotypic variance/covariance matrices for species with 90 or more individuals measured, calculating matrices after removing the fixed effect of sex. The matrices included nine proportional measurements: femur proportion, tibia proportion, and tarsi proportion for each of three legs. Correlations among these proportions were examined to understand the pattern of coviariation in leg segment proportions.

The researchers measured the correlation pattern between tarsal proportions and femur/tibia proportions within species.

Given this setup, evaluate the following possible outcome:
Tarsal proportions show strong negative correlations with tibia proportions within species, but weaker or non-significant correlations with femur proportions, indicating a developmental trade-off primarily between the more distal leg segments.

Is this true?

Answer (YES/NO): NO